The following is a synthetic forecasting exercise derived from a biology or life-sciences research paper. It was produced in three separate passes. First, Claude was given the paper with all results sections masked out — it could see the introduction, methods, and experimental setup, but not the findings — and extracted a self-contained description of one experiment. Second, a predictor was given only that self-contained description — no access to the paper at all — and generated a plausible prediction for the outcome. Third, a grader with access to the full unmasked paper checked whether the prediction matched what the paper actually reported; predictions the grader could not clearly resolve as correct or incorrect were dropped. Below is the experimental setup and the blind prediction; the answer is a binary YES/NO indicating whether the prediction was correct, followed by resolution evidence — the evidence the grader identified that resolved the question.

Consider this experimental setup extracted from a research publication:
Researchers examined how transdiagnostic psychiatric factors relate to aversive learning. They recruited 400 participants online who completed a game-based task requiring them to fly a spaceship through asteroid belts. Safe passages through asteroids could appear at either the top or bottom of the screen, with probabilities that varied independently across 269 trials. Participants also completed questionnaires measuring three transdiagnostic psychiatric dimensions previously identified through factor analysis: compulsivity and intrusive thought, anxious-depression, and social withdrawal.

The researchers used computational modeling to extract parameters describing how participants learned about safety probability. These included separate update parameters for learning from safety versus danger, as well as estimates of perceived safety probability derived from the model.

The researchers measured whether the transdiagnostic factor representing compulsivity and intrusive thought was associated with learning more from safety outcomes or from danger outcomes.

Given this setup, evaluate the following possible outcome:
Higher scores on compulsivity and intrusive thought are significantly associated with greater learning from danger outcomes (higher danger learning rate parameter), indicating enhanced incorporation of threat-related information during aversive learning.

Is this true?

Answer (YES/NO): NO